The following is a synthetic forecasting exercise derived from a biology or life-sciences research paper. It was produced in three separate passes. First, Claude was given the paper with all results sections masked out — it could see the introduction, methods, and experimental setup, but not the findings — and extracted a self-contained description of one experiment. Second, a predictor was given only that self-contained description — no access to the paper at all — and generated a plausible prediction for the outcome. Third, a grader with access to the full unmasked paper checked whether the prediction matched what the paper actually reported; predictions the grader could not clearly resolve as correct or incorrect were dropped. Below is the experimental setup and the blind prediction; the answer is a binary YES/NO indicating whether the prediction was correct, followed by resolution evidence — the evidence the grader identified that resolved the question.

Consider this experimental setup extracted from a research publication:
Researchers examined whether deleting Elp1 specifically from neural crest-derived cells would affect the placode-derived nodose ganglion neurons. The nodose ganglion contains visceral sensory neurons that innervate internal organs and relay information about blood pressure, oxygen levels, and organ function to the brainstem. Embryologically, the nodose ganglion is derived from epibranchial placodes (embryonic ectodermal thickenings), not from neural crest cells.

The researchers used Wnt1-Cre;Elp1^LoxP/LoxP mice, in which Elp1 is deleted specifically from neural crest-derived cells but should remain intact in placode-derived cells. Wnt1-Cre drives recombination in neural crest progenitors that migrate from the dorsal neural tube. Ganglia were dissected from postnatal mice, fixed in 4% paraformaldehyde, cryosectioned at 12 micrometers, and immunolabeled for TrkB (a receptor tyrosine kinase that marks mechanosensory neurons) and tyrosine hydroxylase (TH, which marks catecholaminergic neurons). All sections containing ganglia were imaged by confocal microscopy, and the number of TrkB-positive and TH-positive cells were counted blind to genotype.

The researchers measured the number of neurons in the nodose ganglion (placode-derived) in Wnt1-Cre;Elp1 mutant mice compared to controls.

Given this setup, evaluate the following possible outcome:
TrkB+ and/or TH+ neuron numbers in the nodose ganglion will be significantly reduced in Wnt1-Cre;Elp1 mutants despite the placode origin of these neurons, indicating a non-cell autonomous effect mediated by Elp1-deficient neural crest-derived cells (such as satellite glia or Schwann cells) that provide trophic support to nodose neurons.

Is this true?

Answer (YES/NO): NO